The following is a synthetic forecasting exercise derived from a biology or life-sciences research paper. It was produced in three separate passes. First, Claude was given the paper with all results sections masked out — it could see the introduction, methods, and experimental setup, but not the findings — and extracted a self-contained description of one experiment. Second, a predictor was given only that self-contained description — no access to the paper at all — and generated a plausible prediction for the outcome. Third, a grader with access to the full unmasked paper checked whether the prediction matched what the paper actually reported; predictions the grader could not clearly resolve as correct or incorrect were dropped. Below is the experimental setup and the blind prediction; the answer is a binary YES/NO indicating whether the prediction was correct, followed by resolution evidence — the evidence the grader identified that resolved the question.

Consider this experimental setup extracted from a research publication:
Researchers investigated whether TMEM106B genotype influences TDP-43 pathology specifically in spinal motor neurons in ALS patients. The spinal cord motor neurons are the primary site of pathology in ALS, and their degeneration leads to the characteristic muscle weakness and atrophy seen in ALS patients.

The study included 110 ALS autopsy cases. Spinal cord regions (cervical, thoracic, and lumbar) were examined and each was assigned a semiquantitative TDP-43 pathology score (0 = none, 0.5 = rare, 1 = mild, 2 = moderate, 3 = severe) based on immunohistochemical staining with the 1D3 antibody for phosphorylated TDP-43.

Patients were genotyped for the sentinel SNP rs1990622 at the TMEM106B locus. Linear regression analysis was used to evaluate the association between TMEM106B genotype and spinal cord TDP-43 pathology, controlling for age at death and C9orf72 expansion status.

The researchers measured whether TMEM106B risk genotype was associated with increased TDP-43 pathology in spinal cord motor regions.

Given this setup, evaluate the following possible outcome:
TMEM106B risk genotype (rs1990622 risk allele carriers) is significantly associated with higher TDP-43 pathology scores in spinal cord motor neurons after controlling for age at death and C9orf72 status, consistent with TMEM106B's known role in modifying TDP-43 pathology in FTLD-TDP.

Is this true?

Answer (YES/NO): NO